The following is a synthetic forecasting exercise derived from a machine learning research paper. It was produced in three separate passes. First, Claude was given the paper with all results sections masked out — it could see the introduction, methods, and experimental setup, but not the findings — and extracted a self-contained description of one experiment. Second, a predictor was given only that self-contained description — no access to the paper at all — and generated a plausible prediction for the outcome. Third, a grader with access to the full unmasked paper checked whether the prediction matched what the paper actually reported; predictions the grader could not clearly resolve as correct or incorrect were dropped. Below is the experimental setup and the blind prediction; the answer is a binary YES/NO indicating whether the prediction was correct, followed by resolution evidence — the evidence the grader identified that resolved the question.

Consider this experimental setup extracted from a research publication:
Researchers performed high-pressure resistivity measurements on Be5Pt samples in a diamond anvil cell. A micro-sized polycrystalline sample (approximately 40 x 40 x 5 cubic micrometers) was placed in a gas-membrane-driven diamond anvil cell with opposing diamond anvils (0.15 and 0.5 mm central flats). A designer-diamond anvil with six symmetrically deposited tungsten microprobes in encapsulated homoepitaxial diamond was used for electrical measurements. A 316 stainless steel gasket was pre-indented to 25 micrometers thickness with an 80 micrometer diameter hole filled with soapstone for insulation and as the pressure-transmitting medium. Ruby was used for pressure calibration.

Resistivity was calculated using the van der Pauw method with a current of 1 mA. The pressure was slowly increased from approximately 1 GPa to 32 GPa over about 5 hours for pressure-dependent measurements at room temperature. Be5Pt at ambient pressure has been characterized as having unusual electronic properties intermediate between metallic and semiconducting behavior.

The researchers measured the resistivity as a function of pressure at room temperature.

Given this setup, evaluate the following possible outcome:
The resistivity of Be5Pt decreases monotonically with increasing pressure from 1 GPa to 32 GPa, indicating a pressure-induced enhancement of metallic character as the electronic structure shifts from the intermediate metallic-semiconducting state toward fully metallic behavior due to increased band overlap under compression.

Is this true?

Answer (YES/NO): NO